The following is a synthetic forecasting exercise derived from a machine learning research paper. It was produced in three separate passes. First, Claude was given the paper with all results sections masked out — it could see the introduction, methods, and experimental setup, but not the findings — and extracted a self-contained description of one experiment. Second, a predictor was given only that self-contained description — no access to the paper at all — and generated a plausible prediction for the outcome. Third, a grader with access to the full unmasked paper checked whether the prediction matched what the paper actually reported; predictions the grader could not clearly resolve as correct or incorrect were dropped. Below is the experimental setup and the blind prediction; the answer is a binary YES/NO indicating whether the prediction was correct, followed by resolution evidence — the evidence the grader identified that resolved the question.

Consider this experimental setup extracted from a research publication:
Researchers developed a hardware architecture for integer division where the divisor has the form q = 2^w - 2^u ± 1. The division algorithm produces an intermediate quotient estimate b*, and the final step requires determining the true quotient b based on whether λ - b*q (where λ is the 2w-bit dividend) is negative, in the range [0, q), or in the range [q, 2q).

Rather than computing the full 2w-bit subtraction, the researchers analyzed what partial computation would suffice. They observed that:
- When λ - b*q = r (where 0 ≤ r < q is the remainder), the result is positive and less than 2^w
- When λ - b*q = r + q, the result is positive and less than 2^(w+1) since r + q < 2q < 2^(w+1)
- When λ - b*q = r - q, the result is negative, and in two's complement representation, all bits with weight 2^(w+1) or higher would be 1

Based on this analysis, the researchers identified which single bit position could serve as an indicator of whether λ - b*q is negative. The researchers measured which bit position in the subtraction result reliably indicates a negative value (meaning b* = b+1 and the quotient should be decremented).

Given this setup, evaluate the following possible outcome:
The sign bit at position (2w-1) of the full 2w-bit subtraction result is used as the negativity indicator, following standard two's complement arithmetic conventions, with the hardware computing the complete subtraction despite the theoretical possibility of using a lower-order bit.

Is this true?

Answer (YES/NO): NO